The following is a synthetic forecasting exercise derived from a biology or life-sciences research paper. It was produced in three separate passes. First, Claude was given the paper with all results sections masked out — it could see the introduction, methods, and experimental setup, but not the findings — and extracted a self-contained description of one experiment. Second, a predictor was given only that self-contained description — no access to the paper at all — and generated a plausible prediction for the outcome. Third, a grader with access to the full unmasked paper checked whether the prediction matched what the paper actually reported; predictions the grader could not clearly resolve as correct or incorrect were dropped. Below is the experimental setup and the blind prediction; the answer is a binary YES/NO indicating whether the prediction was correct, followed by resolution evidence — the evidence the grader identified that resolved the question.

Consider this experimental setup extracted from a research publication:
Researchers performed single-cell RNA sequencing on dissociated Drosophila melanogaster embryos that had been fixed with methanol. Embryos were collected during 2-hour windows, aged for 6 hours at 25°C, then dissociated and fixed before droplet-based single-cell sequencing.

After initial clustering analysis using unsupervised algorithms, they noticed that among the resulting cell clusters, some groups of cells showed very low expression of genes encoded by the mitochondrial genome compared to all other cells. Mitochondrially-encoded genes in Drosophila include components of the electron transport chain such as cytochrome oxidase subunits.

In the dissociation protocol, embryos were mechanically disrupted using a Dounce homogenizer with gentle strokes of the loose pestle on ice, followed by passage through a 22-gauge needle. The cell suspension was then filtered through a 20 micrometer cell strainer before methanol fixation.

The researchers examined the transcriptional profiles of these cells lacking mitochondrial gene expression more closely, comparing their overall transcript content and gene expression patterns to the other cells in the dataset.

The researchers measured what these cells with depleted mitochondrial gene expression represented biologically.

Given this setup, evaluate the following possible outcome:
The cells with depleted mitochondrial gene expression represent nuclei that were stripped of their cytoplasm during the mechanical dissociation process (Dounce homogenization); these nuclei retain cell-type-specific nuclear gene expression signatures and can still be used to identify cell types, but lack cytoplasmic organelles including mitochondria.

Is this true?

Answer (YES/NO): YES